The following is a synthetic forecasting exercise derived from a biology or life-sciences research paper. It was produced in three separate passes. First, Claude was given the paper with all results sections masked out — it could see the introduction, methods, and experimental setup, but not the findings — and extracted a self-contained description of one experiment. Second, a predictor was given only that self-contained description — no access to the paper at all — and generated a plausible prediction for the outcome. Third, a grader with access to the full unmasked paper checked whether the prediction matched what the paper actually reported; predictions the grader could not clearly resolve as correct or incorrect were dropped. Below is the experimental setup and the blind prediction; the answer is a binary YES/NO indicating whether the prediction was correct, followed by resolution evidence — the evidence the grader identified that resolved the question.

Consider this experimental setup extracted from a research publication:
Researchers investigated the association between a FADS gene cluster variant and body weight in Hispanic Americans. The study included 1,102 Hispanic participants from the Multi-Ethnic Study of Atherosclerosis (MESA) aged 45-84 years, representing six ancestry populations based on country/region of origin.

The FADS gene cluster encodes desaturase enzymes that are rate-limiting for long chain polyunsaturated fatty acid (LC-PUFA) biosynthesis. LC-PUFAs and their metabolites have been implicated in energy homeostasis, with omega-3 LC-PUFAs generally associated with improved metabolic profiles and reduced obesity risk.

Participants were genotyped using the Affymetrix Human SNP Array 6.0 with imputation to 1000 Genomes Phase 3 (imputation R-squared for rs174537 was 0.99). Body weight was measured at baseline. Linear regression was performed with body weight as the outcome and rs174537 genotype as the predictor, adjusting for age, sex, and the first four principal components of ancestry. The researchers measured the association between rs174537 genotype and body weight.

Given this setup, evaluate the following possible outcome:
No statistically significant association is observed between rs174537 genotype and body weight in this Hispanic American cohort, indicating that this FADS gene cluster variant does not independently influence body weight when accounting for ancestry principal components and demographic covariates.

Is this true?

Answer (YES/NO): YES